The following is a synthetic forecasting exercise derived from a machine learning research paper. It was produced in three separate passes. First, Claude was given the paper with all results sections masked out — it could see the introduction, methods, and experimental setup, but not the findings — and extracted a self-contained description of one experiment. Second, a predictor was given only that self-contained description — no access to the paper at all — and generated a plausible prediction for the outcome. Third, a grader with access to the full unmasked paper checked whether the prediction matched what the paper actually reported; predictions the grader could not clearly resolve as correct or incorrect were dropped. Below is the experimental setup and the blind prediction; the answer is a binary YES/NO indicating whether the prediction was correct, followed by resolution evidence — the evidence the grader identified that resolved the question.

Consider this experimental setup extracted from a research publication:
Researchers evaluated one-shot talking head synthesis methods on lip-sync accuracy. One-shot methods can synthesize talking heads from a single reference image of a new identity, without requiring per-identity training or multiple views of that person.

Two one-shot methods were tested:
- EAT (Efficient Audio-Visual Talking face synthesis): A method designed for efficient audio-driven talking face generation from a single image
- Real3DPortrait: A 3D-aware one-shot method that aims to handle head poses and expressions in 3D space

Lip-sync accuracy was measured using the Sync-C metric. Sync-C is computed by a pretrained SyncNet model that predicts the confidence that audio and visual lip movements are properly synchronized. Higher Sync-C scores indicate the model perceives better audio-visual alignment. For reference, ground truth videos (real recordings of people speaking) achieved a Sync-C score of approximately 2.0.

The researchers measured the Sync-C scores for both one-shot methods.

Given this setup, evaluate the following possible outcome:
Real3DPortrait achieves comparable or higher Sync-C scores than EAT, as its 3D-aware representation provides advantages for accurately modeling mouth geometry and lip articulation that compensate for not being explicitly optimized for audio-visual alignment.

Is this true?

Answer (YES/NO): NO